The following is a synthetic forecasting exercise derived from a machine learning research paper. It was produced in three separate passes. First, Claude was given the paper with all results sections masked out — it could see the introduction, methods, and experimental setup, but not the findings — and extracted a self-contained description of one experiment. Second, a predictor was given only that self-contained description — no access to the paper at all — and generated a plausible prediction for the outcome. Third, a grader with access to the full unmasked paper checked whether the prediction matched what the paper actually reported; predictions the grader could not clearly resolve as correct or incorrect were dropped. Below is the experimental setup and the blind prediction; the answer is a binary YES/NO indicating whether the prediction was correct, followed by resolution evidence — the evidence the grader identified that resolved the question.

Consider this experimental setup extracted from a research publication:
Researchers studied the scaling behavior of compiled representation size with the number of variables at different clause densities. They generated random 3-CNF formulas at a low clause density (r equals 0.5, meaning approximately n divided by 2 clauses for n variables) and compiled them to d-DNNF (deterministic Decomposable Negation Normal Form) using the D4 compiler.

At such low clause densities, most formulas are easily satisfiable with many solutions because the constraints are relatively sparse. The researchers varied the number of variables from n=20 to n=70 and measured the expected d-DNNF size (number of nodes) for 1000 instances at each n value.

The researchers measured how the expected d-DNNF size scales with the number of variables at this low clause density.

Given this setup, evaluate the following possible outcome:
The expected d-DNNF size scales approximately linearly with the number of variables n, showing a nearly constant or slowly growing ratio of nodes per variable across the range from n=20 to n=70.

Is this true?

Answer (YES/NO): NO